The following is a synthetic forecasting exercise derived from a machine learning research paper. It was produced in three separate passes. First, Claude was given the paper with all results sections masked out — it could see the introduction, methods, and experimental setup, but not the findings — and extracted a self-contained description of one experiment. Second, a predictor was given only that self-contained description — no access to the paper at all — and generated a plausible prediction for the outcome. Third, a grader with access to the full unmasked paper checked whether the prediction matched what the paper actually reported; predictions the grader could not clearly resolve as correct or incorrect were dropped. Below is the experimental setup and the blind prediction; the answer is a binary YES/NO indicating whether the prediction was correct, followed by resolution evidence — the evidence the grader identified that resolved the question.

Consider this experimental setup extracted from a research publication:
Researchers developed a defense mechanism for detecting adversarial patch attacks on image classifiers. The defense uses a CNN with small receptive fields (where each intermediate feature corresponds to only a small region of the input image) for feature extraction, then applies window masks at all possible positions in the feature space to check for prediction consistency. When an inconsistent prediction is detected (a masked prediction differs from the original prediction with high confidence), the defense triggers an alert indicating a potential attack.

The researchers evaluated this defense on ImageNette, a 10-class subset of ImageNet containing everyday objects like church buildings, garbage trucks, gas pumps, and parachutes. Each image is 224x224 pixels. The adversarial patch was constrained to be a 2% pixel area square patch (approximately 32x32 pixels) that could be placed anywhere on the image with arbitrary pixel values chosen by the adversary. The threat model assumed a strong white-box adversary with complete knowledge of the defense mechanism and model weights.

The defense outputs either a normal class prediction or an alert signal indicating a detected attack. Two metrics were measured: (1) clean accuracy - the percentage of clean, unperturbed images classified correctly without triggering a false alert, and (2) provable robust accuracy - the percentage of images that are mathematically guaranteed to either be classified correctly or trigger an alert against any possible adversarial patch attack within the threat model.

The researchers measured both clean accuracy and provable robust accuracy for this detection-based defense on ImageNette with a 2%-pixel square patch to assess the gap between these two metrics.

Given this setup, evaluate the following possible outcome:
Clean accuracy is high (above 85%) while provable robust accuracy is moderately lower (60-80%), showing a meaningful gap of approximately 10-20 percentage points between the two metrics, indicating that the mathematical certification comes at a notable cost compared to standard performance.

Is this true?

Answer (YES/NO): NO